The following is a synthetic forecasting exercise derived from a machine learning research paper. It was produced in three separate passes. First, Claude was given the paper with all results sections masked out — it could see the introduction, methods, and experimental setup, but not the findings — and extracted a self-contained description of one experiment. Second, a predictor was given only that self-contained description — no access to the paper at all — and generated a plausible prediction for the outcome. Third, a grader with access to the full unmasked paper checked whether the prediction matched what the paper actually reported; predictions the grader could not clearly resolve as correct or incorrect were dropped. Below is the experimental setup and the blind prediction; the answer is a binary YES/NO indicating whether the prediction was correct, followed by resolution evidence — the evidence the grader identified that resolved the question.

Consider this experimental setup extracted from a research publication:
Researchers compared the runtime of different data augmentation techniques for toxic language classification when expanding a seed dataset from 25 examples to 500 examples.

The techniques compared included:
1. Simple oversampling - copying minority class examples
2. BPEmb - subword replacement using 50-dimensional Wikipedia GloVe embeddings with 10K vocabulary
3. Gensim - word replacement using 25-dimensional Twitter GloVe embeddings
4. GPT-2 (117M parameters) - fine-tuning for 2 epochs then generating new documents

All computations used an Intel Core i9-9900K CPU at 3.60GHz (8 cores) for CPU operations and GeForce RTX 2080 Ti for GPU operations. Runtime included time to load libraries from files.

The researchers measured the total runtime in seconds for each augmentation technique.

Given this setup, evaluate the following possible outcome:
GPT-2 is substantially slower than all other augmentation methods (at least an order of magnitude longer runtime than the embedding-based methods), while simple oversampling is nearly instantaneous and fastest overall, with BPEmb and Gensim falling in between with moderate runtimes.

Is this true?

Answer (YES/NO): NO